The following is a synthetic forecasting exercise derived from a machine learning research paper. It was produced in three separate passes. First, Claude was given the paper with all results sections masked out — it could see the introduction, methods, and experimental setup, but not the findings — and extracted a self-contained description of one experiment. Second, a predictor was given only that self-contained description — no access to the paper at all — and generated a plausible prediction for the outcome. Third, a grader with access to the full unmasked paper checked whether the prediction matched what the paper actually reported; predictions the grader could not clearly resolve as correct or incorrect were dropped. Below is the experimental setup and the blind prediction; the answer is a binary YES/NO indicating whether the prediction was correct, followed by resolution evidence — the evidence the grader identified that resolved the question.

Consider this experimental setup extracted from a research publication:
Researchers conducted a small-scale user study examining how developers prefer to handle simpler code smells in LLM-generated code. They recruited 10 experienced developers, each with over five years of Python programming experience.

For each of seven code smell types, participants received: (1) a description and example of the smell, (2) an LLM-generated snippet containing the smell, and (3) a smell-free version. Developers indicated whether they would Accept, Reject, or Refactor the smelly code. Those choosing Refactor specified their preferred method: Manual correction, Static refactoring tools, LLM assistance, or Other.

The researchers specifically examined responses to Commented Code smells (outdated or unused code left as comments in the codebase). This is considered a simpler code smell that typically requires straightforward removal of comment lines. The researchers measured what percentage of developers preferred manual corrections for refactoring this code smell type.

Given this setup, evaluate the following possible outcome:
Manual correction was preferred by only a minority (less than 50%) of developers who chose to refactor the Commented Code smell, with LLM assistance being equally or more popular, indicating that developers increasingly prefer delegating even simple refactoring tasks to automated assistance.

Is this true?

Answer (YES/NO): NO